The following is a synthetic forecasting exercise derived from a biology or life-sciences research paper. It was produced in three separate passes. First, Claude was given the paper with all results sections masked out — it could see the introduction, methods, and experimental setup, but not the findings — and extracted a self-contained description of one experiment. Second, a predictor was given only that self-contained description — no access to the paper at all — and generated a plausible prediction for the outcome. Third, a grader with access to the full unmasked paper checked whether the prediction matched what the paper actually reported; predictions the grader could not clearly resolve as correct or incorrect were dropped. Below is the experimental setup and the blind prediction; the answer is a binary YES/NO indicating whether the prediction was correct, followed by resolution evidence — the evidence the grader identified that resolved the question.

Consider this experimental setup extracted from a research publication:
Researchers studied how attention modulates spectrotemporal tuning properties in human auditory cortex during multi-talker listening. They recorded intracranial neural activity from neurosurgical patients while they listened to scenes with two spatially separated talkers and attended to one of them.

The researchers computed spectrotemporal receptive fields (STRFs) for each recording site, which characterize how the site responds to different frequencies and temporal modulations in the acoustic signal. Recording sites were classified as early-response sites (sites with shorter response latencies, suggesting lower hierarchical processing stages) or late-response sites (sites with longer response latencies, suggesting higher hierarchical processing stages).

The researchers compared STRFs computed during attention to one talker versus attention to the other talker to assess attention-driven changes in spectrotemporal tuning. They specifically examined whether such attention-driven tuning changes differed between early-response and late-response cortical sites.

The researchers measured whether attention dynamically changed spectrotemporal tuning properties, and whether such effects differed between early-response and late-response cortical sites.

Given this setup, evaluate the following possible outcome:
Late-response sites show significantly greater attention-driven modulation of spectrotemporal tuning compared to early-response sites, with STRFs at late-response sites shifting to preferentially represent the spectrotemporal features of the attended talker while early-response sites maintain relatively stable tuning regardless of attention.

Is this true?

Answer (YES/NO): YES